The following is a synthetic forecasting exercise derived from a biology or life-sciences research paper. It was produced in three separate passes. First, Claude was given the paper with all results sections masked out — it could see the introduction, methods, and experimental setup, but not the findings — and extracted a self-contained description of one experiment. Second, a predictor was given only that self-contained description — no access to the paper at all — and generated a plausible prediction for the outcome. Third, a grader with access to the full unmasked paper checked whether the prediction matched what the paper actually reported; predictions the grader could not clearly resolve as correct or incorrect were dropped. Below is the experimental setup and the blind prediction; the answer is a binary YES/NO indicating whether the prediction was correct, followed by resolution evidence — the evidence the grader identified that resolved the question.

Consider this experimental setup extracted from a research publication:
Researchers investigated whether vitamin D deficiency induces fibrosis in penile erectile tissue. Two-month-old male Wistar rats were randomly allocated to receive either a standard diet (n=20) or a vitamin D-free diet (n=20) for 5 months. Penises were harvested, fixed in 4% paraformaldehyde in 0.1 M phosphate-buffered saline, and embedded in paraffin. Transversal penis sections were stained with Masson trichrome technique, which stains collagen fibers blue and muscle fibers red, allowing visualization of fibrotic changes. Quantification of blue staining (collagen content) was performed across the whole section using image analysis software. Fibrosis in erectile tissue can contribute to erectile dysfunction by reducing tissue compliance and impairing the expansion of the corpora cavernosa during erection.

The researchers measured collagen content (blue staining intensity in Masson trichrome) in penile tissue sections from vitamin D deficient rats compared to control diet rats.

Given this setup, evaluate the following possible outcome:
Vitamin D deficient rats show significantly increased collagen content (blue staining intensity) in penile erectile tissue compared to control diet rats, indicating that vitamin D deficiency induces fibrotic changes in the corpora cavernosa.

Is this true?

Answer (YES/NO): YES